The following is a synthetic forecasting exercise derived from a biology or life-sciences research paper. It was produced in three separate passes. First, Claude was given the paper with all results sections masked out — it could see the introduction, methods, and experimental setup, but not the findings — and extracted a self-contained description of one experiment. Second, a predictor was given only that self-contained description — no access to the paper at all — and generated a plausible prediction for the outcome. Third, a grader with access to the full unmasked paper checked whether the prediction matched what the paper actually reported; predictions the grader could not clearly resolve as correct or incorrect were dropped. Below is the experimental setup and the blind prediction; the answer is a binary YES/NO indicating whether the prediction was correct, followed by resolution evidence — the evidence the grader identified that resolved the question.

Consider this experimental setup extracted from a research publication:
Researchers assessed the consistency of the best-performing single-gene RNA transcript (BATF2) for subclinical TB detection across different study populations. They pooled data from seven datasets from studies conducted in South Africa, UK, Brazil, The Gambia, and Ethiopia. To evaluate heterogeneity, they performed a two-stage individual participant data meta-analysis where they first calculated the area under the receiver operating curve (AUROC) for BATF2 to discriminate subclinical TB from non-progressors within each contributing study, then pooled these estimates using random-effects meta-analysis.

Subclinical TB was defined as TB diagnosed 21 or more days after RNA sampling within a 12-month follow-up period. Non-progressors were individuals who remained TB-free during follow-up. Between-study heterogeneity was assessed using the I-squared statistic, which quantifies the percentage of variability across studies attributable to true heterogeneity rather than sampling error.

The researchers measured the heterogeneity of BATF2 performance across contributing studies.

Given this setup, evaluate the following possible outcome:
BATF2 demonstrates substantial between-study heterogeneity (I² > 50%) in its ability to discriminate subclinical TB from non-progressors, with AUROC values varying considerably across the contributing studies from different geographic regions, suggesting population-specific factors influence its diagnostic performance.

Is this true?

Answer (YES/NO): NO